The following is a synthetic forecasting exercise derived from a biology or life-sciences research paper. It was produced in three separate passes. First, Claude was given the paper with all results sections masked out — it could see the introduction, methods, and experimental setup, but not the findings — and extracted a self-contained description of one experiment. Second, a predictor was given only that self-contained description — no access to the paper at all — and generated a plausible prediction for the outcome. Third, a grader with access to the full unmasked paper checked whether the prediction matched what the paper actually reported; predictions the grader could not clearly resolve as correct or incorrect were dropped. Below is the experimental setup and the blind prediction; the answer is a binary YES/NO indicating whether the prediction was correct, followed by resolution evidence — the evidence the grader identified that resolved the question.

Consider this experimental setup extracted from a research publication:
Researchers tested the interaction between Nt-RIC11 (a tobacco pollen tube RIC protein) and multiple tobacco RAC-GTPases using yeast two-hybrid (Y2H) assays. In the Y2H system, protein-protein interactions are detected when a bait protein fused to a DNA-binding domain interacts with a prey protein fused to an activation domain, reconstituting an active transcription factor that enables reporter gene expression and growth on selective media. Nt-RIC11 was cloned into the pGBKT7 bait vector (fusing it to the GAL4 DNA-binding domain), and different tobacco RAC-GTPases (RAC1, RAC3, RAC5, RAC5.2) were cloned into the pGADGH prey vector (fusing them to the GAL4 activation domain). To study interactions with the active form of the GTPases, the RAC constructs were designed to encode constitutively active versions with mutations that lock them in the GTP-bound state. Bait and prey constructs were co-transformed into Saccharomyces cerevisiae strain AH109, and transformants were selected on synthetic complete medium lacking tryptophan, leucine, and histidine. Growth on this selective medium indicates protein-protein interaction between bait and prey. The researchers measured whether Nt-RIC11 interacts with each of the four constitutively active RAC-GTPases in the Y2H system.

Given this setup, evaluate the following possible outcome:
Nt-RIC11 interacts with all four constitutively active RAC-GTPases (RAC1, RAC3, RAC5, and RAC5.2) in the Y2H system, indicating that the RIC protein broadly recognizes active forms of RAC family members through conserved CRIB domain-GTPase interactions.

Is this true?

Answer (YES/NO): NO